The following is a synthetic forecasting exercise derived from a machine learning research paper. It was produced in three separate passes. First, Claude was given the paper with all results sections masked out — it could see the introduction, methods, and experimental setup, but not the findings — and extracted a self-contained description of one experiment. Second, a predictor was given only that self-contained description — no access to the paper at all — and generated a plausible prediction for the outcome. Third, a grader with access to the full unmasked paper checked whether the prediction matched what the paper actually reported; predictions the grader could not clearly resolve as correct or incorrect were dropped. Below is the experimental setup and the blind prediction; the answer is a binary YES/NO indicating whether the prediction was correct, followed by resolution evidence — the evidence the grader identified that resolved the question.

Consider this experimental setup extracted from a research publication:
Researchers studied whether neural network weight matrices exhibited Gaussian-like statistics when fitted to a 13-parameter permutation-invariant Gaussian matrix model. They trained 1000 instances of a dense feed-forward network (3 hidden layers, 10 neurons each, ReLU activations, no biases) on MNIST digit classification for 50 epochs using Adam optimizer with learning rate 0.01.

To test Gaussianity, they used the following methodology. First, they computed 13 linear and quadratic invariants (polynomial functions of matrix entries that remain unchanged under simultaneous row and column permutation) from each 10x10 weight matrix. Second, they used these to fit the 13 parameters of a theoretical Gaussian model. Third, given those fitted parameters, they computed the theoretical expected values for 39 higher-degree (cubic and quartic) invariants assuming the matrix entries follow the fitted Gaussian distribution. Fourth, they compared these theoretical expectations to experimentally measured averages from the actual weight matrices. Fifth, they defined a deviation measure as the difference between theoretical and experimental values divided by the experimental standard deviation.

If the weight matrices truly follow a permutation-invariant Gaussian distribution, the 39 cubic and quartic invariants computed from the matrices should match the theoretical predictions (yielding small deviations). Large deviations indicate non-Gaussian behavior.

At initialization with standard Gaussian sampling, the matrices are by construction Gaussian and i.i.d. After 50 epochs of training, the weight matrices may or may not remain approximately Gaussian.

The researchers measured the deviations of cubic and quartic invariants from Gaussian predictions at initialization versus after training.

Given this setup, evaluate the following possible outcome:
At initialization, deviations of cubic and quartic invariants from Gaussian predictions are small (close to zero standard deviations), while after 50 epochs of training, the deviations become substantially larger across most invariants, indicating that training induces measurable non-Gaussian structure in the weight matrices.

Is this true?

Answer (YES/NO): NO